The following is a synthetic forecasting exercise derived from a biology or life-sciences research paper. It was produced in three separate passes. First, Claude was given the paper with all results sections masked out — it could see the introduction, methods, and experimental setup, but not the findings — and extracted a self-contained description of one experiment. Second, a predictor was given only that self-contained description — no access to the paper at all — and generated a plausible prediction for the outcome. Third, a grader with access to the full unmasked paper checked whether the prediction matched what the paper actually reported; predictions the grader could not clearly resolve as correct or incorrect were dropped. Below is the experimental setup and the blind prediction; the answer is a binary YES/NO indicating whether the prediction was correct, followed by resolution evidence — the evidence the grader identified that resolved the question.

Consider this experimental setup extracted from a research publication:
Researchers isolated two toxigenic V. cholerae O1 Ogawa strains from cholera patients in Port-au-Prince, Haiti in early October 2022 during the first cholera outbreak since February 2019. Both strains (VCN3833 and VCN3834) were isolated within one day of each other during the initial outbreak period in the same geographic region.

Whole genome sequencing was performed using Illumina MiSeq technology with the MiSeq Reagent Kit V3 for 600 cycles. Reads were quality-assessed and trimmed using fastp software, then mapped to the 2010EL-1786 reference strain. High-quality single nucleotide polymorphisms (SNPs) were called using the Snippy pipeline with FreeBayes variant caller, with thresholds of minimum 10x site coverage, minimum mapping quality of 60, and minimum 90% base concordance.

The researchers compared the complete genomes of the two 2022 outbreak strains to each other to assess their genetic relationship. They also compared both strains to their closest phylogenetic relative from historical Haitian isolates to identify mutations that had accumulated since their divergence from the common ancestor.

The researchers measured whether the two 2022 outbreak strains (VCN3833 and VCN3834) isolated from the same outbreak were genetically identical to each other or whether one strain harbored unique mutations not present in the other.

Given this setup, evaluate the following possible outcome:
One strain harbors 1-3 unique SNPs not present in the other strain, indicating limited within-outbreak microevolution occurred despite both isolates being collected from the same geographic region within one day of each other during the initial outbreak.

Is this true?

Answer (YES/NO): NO